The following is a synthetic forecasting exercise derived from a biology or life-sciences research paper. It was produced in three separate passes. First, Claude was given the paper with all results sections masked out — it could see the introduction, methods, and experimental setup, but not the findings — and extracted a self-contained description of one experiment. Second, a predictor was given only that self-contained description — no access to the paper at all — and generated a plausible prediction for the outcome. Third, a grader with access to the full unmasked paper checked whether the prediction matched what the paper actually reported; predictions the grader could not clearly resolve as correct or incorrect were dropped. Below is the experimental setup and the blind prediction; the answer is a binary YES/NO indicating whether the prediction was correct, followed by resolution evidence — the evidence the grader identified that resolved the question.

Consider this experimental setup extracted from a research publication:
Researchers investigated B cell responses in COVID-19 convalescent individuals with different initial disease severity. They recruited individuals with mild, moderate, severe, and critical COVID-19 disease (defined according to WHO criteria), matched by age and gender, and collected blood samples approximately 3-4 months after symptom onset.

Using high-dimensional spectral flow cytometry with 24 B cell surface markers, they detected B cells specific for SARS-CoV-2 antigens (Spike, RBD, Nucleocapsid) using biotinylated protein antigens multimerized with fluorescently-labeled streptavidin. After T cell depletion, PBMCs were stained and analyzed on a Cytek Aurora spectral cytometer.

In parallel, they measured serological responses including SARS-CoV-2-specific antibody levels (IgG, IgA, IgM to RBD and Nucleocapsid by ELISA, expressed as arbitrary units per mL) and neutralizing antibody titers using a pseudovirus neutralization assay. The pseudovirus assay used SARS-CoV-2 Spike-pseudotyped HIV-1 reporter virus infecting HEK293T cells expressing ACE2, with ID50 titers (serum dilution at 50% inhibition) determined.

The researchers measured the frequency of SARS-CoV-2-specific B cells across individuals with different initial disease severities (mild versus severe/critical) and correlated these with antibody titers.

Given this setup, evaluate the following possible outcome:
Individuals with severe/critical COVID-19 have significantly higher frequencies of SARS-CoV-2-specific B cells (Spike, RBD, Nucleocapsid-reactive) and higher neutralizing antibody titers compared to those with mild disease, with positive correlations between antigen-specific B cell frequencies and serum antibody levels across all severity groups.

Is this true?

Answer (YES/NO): NO